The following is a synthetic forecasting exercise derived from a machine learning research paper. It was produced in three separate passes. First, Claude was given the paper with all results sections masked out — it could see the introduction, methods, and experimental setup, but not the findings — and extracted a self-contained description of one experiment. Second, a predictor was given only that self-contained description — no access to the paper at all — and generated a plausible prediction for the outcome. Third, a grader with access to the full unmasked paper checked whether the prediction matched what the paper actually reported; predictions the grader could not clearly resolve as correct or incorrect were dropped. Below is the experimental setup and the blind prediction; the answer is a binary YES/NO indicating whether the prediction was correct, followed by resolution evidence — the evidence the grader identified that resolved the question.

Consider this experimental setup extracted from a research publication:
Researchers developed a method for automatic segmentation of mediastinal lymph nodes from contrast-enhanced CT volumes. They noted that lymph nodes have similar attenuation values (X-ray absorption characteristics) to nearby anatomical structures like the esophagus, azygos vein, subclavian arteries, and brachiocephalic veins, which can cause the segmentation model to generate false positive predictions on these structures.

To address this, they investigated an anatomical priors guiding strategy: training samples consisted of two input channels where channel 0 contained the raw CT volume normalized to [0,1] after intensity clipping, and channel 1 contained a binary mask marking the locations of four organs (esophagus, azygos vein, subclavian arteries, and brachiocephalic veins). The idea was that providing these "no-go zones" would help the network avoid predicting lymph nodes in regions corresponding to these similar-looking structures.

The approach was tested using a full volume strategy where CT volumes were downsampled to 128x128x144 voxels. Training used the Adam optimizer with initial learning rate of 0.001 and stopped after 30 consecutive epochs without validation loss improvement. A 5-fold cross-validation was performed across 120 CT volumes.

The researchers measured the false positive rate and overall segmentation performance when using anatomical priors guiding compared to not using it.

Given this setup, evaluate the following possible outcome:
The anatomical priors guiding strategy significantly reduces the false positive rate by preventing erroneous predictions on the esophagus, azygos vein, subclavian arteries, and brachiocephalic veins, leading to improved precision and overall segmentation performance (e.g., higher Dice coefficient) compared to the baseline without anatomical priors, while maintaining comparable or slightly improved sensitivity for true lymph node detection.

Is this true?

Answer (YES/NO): NO